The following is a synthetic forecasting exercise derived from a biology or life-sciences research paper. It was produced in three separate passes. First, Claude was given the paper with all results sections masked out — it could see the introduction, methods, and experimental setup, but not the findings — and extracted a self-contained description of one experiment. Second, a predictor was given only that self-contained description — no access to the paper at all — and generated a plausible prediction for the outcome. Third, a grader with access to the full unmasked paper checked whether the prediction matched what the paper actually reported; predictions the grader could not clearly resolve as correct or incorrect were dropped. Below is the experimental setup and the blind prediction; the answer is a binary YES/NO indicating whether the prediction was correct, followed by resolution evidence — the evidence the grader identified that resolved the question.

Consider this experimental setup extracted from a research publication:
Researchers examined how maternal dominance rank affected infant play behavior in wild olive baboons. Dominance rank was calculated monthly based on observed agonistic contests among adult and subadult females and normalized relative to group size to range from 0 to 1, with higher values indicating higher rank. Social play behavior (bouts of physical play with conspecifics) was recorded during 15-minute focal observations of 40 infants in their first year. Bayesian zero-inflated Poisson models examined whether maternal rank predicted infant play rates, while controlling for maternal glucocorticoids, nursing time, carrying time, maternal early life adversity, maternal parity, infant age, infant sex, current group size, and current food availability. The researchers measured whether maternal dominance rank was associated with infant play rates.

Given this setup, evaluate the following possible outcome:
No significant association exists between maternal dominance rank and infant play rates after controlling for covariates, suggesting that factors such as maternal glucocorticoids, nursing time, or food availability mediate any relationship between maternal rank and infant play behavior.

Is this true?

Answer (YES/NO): NO